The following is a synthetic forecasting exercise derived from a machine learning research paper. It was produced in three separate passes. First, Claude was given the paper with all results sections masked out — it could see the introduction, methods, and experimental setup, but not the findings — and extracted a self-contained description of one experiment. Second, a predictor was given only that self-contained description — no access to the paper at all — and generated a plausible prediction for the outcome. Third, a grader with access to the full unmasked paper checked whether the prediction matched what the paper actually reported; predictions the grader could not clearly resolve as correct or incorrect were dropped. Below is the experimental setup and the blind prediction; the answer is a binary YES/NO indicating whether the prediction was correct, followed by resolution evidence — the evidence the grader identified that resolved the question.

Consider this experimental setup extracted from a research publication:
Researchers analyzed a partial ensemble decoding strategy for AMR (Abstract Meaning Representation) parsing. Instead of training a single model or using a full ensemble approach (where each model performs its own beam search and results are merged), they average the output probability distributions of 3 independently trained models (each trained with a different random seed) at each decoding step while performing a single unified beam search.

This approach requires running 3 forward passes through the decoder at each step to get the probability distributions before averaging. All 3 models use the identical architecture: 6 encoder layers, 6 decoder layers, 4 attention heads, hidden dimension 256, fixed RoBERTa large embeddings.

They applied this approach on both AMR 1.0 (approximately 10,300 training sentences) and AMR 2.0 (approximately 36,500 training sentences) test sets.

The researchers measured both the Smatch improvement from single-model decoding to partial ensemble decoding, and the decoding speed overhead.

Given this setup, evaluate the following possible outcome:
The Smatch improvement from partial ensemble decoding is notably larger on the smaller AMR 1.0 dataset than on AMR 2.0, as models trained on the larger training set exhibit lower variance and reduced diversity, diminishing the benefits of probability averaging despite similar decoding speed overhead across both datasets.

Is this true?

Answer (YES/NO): YES